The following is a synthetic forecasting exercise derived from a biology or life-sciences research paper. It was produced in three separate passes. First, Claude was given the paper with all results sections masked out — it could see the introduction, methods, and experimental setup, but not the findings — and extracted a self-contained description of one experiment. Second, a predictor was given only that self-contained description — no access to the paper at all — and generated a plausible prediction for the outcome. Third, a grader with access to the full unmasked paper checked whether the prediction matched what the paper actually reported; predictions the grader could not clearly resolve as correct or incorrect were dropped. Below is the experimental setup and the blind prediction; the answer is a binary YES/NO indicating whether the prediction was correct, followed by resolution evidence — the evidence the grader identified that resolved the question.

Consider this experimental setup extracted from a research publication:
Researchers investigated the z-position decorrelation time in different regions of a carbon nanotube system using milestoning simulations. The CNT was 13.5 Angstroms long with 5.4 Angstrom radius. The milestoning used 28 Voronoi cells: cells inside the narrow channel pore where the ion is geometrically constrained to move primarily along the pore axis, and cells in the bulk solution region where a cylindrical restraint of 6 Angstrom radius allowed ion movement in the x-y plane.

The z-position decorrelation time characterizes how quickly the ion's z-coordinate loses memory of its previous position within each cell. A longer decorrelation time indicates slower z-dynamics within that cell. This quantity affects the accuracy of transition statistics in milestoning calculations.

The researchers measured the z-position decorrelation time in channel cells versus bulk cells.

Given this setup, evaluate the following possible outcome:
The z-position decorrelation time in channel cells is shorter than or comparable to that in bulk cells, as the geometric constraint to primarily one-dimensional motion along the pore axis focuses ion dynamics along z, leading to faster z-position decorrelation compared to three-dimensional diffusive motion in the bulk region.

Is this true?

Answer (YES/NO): NO